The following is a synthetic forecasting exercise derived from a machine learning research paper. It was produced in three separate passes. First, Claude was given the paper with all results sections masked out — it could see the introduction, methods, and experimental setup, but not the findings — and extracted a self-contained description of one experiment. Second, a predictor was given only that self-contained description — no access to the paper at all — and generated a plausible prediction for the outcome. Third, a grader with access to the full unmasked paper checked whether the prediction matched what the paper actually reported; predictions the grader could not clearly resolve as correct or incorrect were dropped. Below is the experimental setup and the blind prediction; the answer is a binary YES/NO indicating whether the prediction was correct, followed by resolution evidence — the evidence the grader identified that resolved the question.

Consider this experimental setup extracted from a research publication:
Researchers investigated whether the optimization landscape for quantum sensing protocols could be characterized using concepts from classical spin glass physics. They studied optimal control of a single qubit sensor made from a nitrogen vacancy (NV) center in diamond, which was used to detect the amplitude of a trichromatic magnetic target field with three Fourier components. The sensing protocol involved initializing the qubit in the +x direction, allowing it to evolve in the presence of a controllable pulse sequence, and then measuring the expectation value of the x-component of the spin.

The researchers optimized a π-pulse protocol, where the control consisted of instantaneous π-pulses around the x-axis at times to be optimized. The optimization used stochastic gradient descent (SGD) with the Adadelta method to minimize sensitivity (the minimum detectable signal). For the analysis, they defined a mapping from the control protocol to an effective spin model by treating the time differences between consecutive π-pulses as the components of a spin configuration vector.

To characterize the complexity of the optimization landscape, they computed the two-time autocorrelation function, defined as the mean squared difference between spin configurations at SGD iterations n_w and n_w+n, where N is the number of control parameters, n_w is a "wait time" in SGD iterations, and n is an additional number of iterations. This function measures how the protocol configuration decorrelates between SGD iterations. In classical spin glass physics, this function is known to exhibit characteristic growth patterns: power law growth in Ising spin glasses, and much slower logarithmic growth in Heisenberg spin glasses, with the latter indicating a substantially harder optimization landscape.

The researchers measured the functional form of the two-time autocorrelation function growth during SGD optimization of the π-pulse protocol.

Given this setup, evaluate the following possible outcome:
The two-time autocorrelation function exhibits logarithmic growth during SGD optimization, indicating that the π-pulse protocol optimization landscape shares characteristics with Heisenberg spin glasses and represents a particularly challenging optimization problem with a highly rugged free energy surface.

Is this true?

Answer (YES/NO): NO